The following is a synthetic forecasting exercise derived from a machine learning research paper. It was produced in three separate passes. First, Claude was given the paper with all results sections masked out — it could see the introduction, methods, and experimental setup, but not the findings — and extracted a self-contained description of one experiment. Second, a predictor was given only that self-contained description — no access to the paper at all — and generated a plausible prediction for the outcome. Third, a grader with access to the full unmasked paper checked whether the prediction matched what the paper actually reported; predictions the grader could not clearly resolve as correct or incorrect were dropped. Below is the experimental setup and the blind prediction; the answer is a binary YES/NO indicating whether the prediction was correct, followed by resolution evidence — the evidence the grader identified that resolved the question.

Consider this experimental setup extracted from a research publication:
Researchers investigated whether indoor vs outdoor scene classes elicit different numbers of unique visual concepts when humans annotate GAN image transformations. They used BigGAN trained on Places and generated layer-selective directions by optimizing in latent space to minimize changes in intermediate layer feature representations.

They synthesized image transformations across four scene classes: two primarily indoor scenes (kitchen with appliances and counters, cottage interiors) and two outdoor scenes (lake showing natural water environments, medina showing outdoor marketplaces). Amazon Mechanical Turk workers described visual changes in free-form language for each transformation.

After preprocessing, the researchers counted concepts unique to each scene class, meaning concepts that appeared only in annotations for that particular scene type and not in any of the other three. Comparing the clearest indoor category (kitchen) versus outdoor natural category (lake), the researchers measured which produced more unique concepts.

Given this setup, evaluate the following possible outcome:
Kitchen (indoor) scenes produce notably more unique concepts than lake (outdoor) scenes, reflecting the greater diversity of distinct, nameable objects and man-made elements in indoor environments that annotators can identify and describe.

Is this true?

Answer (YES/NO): YES